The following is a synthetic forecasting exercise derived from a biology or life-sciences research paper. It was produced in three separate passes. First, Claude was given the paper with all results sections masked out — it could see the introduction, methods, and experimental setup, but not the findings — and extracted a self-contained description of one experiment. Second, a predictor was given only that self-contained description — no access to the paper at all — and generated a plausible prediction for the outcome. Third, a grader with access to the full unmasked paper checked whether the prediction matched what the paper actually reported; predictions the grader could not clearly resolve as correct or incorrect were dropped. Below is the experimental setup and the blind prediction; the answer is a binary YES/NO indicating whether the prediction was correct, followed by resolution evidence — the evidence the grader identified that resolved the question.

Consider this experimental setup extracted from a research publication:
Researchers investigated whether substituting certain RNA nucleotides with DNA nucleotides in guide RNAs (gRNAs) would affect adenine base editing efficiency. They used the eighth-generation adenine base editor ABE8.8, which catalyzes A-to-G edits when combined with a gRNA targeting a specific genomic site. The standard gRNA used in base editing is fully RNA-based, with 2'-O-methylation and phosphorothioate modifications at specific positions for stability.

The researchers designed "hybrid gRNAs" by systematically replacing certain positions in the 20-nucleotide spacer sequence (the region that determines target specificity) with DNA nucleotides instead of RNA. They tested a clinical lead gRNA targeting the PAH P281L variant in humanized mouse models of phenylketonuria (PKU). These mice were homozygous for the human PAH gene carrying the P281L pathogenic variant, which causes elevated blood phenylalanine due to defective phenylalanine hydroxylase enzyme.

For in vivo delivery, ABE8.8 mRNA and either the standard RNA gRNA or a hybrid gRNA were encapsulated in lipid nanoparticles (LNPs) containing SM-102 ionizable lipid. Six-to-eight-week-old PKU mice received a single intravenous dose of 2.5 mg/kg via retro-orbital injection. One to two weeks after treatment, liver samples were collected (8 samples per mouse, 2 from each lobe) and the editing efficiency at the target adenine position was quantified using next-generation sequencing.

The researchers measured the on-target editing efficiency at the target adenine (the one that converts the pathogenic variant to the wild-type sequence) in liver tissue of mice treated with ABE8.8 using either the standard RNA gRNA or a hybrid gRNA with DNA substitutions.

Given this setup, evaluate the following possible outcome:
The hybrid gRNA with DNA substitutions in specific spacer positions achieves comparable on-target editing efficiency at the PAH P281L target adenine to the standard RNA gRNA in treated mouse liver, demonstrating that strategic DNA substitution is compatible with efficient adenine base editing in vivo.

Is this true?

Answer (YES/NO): NO